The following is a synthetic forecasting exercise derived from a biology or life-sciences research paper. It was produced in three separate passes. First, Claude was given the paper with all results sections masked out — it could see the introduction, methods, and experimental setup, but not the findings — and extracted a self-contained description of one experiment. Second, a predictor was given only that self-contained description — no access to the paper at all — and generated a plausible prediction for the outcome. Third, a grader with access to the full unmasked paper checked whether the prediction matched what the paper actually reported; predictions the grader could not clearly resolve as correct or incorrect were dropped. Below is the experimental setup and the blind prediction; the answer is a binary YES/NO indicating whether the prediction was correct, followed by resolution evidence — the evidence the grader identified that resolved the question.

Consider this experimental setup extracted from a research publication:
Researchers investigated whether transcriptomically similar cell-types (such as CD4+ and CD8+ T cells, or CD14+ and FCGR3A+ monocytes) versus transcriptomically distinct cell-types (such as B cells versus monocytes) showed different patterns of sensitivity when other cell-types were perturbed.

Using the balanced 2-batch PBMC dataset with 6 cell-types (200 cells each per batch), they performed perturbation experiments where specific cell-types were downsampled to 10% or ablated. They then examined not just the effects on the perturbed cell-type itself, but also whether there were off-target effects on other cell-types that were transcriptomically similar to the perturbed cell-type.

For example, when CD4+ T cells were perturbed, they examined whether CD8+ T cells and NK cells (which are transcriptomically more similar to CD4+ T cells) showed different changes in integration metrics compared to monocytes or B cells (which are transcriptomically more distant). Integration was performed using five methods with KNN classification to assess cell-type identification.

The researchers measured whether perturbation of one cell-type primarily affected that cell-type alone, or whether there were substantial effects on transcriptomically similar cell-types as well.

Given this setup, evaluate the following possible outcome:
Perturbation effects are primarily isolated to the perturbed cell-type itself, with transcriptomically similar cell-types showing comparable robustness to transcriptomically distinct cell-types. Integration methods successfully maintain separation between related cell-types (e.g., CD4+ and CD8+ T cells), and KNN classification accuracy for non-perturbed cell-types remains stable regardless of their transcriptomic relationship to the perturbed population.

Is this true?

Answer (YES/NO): NO